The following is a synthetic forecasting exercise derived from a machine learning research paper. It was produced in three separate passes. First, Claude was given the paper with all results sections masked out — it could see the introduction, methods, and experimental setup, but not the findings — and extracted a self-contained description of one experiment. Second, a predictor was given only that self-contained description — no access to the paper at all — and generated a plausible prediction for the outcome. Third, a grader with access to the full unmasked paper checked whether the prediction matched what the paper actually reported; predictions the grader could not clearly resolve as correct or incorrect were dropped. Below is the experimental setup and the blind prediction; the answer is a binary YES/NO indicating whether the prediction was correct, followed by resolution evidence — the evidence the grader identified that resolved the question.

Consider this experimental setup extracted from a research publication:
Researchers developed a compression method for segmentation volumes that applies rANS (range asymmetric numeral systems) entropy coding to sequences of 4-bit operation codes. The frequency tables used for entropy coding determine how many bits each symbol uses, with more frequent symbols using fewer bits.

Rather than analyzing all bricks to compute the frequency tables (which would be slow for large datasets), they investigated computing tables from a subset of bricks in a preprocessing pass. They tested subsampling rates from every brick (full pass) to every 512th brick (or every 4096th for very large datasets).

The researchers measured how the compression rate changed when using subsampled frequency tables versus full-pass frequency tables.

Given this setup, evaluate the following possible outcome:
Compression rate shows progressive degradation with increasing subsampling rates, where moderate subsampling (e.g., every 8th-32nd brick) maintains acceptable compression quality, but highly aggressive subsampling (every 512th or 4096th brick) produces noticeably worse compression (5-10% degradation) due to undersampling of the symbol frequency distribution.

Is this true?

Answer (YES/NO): NO